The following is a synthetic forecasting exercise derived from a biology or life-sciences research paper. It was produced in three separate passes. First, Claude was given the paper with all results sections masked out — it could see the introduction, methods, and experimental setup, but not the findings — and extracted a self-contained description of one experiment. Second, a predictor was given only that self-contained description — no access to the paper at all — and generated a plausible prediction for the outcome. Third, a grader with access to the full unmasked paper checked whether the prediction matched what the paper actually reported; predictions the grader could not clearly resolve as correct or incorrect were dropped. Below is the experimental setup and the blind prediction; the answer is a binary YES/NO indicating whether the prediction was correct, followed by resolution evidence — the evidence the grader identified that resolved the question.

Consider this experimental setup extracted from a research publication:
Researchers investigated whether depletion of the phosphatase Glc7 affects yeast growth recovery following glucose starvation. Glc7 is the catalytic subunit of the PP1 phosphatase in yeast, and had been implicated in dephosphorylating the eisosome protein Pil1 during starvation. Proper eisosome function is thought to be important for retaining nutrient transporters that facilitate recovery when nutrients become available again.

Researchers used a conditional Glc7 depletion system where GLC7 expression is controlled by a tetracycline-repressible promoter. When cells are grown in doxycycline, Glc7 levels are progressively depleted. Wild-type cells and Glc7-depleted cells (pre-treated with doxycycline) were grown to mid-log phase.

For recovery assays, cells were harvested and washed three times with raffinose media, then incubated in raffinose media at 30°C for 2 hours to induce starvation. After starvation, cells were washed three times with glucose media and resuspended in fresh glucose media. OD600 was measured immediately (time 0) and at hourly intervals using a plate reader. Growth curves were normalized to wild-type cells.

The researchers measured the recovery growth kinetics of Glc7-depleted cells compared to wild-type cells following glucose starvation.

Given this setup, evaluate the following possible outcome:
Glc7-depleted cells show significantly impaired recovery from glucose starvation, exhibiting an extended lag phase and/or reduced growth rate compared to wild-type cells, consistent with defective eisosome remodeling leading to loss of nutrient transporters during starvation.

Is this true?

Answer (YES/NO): YES